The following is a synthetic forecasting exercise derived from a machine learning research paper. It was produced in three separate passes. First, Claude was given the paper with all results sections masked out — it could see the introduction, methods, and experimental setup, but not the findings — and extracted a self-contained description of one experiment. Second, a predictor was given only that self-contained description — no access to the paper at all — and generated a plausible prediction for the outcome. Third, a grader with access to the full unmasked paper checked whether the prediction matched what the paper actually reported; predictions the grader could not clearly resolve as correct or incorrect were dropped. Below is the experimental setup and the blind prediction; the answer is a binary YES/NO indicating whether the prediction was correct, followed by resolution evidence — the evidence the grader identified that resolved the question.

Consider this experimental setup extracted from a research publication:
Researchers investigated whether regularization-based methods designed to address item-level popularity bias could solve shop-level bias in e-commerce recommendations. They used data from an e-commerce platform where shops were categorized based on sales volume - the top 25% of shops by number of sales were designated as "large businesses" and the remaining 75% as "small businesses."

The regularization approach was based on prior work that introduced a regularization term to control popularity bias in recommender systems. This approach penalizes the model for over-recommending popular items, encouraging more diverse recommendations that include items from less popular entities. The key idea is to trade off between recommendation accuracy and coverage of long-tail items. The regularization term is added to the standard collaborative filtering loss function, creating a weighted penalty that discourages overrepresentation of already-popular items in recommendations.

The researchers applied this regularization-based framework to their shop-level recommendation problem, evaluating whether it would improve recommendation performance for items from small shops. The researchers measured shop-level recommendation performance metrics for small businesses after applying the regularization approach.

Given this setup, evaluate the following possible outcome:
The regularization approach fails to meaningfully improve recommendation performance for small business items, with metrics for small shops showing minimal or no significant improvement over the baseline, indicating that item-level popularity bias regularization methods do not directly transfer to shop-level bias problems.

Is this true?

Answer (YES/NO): NO